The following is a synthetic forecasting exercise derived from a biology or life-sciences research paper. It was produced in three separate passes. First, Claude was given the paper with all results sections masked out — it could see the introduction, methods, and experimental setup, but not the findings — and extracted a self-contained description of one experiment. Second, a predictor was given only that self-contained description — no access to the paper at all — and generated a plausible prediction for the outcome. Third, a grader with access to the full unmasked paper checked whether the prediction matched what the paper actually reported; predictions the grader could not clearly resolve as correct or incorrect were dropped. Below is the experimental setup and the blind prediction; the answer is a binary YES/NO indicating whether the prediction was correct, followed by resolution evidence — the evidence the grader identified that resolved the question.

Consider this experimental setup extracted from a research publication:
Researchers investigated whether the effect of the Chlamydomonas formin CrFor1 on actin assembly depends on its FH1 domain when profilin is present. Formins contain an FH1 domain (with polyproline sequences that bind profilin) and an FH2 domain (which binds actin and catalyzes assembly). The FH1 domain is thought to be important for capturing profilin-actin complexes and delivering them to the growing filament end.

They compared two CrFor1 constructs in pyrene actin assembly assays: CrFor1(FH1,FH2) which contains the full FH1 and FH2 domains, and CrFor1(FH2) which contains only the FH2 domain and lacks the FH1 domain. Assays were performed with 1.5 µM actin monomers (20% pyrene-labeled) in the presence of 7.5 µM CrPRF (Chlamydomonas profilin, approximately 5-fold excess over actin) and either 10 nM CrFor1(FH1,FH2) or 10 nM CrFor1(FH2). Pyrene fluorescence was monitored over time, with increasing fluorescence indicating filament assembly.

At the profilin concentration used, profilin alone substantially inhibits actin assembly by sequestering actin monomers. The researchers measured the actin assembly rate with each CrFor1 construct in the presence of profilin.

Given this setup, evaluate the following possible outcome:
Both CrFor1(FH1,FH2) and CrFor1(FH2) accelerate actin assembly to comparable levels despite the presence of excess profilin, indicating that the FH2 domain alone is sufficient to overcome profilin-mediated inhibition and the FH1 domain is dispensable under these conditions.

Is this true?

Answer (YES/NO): NO